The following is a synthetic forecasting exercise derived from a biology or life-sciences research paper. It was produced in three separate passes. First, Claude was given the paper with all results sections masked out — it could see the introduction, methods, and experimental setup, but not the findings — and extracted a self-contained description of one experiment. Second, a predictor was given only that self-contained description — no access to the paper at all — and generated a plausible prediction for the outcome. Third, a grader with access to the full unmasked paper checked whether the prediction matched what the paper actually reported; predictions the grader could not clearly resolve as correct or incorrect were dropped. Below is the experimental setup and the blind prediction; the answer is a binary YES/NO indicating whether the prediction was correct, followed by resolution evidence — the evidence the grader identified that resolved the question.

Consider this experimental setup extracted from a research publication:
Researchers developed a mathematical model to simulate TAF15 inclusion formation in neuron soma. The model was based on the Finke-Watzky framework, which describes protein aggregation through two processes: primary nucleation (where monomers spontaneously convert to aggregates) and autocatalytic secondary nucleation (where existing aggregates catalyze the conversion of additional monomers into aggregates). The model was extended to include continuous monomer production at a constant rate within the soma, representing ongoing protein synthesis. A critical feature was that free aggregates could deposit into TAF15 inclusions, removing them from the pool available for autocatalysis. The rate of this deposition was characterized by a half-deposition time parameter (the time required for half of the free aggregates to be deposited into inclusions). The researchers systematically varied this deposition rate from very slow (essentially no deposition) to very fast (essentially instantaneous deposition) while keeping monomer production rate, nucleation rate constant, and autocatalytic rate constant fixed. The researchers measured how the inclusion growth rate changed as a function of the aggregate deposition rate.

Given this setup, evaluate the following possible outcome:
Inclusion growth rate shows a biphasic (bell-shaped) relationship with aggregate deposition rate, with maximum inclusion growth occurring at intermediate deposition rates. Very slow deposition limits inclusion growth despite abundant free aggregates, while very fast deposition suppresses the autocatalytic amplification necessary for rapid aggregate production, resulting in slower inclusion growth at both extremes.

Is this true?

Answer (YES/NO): YES